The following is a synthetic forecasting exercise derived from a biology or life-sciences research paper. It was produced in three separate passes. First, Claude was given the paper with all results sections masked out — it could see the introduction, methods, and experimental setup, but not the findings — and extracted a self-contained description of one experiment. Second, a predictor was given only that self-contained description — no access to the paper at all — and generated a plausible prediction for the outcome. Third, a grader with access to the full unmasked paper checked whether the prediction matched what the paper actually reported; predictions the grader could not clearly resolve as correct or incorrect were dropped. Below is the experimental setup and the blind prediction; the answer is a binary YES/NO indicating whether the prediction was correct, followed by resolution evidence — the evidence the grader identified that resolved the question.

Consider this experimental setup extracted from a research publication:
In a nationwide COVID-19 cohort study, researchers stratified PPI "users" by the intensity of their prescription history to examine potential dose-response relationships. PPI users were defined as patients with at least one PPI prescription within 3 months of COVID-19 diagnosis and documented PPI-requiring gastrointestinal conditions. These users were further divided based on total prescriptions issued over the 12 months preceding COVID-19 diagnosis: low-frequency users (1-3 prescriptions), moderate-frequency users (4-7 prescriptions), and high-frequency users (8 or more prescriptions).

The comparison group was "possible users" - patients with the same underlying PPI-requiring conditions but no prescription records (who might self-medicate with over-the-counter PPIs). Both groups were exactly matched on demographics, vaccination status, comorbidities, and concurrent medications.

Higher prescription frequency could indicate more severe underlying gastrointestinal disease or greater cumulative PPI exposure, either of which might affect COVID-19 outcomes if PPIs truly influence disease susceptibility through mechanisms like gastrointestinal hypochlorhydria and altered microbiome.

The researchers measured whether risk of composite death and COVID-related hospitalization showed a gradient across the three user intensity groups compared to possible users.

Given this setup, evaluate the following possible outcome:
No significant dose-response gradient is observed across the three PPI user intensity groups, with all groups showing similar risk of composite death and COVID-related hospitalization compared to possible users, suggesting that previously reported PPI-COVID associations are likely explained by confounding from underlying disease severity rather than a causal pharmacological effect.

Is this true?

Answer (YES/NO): YES